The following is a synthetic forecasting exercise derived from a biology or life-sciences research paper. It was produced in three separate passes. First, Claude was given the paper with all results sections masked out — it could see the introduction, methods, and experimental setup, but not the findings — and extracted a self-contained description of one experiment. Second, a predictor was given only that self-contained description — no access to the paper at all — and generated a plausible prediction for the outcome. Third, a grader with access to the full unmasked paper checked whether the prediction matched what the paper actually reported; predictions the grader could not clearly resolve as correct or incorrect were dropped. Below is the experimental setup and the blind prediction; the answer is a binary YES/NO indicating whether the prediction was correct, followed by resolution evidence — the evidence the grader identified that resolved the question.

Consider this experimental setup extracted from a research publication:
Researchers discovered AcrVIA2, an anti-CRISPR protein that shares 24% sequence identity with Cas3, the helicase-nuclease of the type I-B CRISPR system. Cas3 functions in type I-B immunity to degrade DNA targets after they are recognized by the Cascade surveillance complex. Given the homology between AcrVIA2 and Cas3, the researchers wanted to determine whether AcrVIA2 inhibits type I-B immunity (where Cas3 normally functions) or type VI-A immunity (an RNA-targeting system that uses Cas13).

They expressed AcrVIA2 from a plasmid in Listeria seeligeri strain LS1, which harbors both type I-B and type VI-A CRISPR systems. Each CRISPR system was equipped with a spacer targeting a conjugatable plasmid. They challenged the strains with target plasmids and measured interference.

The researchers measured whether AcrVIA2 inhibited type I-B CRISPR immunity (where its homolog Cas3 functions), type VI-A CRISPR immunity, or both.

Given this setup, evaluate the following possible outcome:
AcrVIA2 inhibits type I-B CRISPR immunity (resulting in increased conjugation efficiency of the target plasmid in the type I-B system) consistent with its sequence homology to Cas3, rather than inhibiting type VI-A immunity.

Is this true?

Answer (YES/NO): NO